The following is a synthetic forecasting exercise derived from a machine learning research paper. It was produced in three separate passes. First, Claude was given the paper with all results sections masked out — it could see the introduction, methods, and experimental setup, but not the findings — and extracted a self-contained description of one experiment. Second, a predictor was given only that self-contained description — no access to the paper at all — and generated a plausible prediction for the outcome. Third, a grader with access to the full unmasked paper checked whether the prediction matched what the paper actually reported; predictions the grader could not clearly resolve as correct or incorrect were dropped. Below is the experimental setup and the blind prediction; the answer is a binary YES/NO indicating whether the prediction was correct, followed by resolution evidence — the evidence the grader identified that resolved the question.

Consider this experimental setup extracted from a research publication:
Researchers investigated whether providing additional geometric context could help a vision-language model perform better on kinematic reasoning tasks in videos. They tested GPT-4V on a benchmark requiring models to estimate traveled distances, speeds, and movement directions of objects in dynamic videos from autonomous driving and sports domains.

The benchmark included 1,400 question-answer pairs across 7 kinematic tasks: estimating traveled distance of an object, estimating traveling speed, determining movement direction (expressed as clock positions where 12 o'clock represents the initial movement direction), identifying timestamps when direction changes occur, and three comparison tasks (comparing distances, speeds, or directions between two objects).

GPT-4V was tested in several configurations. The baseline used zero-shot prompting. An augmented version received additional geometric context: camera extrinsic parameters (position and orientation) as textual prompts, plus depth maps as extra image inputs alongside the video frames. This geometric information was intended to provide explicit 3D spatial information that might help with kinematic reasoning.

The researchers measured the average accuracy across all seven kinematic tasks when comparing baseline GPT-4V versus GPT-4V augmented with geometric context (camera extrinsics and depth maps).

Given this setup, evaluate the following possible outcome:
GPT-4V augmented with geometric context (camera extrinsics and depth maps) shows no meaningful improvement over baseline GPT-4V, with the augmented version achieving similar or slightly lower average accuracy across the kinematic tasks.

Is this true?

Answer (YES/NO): YES